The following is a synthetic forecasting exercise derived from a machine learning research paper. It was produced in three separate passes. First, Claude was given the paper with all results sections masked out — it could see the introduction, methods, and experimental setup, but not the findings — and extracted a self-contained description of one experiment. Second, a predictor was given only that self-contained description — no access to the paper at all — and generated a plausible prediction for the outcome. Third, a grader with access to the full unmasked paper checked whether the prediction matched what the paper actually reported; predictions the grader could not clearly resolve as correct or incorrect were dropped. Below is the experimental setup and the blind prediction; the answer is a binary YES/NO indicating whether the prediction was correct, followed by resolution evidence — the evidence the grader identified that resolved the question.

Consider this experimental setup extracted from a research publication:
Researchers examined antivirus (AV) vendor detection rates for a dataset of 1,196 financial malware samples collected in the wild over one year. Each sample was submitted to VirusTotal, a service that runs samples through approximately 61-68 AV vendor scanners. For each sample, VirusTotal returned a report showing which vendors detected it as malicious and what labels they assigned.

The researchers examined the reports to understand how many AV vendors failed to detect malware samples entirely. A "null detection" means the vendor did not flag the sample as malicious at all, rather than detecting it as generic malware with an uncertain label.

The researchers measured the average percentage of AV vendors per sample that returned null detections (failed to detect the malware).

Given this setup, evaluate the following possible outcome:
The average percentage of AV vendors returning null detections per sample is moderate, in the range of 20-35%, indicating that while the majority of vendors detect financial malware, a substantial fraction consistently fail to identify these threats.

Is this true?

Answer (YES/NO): YES